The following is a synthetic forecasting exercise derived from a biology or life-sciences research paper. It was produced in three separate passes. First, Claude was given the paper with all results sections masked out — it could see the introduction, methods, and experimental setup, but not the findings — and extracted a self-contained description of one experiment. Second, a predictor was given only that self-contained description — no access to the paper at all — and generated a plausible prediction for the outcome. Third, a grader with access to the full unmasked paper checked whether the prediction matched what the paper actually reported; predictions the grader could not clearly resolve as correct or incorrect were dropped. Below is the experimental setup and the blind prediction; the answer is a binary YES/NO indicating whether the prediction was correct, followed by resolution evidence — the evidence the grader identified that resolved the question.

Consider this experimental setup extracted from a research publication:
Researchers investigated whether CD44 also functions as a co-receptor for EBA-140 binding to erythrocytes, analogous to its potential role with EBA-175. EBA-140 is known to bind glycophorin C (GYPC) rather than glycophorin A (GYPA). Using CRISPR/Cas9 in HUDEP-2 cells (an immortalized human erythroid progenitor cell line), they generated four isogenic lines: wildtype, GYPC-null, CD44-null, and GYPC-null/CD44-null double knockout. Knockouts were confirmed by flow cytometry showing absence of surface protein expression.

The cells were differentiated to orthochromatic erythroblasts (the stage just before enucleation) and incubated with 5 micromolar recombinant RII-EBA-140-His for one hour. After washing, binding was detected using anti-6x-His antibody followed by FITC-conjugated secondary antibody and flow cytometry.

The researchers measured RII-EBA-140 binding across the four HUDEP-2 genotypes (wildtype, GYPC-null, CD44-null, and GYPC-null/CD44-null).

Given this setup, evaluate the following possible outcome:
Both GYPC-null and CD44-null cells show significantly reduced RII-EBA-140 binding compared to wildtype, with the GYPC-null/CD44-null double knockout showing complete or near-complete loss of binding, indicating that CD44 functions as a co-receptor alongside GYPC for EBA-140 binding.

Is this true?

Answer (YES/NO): NO